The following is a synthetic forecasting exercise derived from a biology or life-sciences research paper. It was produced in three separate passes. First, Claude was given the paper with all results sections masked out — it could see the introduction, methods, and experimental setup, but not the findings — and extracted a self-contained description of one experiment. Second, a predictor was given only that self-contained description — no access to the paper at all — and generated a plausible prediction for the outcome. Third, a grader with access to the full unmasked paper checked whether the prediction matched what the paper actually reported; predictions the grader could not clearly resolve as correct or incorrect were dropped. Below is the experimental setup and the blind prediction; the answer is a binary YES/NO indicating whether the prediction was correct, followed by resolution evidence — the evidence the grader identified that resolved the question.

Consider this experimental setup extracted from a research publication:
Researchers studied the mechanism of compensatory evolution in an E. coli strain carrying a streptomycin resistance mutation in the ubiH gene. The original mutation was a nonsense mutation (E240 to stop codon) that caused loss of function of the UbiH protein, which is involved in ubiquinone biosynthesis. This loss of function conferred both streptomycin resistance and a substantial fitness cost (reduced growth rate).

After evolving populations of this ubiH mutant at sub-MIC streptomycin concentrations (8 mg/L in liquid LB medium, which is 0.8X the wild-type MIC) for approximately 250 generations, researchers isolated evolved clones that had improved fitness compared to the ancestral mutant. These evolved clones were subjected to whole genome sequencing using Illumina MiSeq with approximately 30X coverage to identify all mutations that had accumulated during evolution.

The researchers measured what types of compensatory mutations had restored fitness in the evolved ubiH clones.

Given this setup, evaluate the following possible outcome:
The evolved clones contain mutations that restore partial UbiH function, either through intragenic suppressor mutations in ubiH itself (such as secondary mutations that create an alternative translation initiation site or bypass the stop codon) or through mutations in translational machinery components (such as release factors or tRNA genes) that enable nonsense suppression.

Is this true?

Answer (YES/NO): YES